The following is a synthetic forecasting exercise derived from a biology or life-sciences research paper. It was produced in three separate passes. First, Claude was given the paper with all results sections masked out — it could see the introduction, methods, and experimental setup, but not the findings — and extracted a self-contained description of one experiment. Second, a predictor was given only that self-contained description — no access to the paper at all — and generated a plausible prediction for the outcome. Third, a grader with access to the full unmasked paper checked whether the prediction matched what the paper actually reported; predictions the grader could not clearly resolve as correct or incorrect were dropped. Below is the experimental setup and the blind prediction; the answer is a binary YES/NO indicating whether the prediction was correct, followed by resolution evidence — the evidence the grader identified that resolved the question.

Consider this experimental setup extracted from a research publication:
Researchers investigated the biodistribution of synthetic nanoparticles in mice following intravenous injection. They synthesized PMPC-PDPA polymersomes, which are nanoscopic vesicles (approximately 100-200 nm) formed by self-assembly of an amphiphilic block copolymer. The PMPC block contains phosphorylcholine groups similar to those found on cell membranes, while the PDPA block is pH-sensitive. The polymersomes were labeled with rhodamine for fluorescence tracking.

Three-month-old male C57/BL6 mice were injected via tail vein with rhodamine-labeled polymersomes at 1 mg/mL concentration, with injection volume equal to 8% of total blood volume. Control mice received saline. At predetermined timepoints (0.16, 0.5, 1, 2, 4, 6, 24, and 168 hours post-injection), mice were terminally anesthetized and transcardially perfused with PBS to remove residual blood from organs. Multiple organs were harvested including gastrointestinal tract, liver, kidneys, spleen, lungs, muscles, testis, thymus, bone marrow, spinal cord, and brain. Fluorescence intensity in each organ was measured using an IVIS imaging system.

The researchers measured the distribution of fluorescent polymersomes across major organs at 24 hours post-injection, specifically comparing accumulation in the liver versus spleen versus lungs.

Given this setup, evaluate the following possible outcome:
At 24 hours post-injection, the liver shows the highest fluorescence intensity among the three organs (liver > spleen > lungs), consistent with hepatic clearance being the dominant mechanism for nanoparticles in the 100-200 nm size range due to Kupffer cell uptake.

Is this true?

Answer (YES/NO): YES